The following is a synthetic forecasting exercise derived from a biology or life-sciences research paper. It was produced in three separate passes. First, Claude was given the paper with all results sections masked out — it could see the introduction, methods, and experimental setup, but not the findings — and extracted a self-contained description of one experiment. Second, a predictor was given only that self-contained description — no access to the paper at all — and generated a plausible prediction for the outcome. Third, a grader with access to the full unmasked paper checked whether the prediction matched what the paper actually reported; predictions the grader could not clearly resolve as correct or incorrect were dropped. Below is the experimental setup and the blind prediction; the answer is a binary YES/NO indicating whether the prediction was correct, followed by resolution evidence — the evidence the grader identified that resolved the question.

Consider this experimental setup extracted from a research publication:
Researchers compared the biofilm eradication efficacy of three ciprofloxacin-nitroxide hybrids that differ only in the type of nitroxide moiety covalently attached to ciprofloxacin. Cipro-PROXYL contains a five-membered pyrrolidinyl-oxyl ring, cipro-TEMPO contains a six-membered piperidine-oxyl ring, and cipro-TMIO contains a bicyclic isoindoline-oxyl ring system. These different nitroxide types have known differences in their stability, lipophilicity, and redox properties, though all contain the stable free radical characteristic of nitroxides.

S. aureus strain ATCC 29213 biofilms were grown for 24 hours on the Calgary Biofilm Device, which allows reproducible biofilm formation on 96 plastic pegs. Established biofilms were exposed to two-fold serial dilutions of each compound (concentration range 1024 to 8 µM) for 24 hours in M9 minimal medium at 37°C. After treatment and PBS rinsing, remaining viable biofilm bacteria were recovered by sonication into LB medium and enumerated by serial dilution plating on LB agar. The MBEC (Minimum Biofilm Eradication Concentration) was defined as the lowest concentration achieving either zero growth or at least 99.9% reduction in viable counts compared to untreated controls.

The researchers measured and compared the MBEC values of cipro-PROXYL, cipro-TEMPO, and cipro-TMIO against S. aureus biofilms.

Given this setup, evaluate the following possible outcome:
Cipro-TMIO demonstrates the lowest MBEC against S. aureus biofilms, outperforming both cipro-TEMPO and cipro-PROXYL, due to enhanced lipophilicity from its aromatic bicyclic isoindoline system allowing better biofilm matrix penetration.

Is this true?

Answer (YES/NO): YES